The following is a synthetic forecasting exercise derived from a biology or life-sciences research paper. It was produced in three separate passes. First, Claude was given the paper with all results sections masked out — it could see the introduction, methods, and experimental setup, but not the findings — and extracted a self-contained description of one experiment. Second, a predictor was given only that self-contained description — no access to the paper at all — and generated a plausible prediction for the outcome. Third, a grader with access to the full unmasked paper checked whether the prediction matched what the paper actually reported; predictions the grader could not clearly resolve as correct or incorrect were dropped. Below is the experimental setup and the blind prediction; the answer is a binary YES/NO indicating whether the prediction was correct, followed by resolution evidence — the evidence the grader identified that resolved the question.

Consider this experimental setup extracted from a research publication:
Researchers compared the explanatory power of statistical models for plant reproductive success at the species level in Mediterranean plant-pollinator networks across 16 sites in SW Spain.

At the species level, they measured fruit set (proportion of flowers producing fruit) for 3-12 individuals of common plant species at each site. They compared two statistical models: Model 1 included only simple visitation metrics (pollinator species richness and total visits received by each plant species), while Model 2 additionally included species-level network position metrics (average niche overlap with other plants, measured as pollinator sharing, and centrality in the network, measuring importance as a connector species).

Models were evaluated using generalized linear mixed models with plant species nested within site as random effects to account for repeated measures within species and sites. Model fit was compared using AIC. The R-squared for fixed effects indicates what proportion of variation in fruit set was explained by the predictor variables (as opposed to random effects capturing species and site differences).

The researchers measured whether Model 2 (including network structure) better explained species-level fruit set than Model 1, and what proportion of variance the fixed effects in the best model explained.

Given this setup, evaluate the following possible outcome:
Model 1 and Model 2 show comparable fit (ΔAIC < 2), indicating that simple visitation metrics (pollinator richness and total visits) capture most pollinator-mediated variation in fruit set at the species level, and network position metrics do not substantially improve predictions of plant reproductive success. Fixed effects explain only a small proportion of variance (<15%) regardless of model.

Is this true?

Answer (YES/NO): NO